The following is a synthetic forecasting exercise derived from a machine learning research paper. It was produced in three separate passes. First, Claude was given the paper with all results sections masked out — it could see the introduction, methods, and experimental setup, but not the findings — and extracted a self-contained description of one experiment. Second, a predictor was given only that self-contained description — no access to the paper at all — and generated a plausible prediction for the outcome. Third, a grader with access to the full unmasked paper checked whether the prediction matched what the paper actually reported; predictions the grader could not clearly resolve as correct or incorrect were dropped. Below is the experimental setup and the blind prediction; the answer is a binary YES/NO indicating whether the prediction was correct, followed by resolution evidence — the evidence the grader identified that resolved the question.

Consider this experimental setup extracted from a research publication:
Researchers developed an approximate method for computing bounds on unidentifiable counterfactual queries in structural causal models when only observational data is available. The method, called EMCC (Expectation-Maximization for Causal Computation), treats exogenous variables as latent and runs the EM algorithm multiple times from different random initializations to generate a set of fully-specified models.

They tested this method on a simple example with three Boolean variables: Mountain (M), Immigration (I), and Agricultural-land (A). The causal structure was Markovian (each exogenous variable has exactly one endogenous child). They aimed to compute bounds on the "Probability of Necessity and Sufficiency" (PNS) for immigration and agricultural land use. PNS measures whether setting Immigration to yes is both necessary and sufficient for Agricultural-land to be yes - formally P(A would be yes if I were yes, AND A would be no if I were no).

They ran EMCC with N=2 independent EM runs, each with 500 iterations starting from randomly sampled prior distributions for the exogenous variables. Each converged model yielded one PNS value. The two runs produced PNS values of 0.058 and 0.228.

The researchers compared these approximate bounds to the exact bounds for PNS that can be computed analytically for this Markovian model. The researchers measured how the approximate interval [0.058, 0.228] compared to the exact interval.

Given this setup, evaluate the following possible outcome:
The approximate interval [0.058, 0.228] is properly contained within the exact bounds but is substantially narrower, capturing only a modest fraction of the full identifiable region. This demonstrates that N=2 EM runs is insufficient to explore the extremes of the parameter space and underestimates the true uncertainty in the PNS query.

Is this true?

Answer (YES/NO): NO